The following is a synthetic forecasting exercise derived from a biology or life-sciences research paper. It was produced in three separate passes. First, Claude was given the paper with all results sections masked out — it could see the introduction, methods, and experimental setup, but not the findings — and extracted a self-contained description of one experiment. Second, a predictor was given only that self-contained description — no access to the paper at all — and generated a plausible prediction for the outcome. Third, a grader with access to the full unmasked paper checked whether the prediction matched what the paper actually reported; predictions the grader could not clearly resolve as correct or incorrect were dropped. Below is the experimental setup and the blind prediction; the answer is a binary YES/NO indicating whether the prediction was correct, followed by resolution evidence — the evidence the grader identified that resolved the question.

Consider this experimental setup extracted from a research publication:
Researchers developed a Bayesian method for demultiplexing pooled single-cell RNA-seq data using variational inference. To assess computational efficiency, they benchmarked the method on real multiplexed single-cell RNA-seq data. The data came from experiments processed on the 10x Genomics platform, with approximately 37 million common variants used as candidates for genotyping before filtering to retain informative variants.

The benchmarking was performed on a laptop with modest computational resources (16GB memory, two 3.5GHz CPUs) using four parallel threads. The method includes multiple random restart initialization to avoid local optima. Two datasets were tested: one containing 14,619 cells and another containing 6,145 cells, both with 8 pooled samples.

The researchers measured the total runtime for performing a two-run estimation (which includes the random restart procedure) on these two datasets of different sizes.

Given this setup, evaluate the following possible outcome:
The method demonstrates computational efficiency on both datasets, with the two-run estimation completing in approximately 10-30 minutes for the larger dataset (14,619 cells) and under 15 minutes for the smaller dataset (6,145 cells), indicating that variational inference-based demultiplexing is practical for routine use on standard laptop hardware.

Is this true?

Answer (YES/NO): NO